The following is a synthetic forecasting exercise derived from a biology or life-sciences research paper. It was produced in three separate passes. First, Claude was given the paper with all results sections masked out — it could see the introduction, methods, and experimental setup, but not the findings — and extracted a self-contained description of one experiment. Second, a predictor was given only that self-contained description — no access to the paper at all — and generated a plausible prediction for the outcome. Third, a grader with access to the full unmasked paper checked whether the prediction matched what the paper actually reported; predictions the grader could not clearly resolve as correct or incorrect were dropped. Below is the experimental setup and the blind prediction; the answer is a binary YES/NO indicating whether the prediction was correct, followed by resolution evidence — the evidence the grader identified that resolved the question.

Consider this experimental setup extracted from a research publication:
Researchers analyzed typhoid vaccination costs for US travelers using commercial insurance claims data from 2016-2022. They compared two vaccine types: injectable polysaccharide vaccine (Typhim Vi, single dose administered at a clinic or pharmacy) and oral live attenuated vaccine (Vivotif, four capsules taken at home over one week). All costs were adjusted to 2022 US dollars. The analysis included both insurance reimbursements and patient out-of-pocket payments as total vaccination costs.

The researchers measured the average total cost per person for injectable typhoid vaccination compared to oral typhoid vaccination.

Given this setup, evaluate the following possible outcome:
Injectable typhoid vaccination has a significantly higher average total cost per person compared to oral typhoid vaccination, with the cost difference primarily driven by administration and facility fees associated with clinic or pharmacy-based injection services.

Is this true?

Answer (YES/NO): NO